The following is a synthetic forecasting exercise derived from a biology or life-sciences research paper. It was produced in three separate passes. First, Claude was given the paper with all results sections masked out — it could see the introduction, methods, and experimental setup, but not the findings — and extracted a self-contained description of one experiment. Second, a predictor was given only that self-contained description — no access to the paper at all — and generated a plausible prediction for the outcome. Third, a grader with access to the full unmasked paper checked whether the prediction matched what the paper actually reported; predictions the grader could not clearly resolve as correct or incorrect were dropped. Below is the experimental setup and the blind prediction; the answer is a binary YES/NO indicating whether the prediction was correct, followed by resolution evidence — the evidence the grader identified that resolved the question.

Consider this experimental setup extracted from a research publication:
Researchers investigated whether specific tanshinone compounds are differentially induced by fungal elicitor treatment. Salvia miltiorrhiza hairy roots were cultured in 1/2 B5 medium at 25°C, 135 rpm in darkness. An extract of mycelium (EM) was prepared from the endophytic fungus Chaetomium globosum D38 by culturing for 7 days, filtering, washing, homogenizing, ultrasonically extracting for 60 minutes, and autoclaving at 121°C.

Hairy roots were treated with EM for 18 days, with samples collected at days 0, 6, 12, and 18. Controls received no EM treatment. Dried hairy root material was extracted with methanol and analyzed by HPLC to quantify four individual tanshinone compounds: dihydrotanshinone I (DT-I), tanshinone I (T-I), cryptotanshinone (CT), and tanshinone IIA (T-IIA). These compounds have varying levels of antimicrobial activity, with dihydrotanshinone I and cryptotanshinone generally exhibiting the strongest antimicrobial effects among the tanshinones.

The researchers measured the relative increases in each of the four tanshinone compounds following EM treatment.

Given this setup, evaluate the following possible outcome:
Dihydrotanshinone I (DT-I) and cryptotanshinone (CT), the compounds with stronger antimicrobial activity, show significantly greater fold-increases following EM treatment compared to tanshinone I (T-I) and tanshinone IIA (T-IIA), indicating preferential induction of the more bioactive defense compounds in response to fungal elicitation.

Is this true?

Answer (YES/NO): YES